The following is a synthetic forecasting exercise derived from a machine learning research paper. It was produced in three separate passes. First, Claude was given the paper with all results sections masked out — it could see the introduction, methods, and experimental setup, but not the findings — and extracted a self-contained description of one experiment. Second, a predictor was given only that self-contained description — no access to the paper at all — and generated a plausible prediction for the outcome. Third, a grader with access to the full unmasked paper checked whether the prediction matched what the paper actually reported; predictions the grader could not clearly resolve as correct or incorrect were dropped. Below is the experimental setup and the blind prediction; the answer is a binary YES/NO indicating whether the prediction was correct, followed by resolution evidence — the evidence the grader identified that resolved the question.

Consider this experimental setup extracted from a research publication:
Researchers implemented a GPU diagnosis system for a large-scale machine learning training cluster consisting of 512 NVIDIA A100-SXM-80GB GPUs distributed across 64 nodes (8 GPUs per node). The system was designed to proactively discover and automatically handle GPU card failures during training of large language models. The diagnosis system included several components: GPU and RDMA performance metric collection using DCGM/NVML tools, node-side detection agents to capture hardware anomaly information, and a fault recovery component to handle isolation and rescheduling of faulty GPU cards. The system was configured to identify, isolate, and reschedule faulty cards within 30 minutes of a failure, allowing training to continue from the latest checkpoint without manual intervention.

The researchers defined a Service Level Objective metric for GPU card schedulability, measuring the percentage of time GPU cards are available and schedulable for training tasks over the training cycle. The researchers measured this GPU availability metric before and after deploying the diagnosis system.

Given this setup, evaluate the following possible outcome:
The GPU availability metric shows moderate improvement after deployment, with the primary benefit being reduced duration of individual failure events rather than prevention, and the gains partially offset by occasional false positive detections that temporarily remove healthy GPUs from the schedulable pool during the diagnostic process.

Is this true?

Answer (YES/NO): NO